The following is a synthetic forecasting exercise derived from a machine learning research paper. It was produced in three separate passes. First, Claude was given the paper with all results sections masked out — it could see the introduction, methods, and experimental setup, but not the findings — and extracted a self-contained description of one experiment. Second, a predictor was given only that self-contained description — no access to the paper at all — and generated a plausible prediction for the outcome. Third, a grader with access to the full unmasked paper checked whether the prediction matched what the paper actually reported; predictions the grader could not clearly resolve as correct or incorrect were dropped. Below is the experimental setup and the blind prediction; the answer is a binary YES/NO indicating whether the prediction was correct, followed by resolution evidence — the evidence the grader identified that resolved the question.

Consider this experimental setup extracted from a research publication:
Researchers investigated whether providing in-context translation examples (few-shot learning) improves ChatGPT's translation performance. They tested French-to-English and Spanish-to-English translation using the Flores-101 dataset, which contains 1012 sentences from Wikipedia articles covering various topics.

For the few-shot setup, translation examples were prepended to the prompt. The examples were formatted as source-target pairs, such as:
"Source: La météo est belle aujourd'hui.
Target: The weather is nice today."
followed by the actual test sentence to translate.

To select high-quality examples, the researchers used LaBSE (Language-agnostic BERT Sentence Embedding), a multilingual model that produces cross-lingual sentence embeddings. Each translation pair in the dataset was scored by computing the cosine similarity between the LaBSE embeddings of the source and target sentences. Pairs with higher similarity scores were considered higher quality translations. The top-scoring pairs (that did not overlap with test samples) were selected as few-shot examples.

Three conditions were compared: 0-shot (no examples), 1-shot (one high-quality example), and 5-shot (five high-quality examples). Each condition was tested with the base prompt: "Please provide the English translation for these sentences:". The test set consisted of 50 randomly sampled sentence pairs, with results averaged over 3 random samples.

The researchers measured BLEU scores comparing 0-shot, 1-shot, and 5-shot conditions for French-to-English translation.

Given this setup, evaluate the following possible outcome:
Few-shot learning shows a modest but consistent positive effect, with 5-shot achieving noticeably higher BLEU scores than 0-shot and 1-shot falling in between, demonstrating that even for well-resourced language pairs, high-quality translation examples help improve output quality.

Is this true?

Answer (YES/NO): NO